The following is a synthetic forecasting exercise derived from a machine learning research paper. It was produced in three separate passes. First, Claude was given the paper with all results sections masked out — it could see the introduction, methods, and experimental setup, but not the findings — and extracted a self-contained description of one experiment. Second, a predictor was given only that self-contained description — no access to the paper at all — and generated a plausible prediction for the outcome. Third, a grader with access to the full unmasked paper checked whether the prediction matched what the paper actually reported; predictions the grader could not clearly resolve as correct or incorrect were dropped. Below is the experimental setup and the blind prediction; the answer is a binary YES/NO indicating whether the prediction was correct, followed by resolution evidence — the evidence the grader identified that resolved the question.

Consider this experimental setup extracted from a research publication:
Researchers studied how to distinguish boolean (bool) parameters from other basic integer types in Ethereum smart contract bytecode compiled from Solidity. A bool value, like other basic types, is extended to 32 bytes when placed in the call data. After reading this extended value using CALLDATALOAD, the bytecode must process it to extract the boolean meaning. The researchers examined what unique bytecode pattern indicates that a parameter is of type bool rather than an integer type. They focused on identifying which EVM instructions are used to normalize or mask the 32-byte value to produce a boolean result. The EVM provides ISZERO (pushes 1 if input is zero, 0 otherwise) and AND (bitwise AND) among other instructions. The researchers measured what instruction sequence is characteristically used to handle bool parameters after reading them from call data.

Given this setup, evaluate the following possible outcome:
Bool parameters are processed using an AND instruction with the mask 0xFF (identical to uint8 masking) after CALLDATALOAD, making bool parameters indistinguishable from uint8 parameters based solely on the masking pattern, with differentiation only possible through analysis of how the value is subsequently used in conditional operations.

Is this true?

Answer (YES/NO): NO